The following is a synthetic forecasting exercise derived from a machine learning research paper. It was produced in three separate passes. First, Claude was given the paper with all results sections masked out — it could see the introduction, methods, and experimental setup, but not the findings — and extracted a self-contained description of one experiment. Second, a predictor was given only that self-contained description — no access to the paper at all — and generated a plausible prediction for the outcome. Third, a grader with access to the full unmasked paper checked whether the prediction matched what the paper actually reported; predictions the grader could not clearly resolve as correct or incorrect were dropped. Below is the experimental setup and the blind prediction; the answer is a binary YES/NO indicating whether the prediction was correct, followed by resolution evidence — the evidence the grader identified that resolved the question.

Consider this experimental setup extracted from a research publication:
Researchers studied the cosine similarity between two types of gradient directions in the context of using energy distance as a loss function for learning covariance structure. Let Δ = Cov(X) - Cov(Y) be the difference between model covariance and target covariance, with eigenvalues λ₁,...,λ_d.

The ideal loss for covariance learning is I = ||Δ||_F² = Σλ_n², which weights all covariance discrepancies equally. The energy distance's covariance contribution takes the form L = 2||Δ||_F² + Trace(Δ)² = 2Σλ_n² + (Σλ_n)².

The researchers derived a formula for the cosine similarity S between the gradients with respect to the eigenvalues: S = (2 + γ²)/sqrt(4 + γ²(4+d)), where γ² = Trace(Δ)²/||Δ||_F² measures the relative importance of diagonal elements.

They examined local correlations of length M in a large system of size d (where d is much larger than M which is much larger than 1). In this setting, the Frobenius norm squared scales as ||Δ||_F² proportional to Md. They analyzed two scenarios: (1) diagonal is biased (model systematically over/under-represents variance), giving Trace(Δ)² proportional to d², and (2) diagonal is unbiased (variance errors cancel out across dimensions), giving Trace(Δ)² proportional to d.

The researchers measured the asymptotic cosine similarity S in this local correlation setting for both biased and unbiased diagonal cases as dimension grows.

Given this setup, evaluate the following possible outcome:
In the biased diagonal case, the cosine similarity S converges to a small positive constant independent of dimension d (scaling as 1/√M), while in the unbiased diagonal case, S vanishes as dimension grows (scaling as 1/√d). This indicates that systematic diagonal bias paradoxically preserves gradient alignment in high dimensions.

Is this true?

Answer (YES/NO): YES